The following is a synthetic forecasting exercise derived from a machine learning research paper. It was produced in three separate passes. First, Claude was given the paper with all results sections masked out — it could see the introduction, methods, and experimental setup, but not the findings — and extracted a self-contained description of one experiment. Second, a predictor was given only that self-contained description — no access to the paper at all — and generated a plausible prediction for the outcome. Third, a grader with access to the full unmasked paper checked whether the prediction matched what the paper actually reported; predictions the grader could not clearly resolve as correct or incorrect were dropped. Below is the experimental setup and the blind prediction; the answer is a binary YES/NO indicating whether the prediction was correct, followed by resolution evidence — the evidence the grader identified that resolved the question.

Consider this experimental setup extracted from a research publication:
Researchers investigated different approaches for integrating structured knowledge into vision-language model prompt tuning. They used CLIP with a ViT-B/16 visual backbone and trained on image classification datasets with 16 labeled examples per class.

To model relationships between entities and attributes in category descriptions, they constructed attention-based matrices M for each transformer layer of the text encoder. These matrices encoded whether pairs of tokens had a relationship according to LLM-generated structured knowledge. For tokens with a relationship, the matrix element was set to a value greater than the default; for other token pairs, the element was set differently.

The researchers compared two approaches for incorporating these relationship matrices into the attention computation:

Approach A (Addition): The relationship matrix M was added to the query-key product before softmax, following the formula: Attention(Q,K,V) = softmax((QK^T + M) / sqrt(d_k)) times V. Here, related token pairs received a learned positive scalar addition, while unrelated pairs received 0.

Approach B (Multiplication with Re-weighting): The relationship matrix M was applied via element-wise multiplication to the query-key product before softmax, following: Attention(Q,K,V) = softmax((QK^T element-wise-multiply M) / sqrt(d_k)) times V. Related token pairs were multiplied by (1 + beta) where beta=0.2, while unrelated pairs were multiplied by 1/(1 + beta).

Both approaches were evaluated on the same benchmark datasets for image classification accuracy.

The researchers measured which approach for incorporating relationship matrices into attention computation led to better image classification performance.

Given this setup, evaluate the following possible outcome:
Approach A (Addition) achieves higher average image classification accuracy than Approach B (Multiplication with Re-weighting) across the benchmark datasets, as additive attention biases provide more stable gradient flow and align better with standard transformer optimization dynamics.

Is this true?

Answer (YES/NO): NO